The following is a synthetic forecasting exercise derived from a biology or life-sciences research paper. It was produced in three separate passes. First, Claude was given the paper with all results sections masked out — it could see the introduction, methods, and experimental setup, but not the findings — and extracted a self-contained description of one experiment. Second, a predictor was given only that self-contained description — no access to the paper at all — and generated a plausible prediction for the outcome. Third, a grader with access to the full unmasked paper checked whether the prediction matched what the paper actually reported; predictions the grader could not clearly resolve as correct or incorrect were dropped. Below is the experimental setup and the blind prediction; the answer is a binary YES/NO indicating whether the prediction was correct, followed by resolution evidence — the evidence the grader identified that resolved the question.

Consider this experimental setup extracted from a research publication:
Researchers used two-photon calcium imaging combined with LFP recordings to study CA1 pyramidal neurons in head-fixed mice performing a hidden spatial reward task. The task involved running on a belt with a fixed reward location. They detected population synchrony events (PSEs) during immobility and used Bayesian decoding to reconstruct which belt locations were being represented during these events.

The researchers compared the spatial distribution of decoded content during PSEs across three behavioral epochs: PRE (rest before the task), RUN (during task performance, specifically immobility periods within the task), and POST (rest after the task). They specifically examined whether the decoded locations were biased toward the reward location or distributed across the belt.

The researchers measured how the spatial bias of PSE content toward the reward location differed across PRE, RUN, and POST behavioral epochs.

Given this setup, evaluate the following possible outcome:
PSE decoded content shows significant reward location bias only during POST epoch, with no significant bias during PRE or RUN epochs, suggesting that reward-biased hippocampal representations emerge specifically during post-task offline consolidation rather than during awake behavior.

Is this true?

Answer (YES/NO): NO